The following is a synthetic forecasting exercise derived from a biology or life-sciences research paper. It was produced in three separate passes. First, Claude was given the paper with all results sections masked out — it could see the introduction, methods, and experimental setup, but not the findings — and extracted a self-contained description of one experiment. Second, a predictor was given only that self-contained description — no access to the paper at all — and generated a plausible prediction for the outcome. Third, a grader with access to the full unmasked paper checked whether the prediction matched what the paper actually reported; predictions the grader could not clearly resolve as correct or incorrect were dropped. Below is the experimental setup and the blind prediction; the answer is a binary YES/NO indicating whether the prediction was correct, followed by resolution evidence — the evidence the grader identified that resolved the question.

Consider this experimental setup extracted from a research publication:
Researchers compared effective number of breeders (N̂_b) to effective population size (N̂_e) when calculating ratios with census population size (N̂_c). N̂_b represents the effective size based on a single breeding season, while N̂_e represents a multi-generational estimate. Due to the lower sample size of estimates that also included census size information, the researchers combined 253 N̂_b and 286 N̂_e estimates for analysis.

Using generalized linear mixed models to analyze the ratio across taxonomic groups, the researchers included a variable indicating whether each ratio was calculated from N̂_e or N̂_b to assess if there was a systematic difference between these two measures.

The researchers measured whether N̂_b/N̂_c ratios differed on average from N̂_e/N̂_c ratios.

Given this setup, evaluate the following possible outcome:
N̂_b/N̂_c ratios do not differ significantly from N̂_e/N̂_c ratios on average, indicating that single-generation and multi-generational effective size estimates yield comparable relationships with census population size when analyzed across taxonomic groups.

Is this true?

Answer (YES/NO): NO